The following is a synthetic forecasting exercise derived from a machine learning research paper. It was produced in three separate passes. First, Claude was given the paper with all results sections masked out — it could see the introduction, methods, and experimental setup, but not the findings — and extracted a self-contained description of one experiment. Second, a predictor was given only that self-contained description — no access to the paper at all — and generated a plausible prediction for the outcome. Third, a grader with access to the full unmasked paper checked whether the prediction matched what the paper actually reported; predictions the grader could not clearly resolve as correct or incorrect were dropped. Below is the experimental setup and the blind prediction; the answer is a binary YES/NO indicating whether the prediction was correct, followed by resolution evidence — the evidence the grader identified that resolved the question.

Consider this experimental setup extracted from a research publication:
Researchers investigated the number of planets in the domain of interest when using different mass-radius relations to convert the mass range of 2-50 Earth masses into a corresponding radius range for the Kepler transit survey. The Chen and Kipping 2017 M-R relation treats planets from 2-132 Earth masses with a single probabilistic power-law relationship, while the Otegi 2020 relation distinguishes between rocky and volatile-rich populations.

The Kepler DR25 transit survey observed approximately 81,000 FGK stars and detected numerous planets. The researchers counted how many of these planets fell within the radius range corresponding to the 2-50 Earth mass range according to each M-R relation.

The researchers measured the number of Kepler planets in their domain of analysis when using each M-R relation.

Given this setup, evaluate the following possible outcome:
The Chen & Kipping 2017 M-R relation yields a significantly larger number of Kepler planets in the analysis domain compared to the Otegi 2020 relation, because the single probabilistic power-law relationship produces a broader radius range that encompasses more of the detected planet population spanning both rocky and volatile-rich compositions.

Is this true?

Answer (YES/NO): NO